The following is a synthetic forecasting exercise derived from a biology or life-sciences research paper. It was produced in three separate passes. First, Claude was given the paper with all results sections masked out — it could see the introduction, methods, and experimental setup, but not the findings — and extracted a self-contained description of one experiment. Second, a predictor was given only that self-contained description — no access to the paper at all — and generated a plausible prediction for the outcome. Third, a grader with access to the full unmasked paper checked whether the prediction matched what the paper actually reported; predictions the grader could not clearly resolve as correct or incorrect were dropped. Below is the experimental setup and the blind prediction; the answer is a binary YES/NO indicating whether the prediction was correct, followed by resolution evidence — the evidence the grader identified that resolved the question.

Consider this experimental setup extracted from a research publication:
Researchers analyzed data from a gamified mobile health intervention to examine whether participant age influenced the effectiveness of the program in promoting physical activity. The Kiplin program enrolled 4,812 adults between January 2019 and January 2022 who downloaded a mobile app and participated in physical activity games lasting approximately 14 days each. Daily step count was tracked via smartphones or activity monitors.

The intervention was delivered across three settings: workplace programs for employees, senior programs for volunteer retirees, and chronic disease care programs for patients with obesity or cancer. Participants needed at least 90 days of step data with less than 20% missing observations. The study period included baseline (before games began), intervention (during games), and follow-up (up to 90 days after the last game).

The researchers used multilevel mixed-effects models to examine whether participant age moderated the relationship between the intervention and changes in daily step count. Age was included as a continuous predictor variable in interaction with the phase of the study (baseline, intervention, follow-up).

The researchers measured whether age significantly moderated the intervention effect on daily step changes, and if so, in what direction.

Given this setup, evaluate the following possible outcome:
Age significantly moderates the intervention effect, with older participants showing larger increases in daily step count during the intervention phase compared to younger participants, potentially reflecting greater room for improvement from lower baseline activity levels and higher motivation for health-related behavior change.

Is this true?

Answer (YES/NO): YES